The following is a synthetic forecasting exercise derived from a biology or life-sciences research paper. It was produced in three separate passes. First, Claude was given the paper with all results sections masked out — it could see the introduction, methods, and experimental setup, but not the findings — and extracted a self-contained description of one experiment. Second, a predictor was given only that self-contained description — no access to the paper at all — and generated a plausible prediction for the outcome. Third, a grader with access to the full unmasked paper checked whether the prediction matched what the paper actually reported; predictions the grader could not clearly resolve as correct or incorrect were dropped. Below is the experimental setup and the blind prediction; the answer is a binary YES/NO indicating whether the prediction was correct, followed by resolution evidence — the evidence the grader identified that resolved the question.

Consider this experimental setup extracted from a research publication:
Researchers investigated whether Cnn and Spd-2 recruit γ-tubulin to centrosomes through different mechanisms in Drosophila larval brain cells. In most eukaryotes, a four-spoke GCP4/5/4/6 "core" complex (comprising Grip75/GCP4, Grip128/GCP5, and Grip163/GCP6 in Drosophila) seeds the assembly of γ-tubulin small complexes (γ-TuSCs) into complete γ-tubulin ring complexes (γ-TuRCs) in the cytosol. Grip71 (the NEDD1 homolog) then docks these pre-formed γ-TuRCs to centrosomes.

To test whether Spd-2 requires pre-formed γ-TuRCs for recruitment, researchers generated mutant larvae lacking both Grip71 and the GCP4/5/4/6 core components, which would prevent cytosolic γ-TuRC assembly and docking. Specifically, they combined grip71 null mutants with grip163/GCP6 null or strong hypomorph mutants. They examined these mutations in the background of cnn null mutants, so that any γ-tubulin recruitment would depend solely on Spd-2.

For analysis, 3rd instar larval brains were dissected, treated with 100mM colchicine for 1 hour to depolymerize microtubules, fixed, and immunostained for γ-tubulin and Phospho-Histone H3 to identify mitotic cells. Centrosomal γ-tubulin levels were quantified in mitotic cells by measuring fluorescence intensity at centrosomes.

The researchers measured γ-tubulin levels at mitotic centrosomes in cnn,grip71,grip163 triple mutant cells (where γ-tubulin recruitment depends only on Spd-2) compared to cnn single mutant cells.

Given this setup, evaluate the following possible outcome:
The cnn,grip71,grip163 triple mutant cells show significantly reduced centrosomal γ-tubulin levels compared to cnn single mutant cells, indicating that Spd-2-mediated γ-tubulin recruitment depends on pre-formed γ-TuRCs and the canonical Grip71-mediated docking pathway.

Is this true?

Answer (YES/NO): YES